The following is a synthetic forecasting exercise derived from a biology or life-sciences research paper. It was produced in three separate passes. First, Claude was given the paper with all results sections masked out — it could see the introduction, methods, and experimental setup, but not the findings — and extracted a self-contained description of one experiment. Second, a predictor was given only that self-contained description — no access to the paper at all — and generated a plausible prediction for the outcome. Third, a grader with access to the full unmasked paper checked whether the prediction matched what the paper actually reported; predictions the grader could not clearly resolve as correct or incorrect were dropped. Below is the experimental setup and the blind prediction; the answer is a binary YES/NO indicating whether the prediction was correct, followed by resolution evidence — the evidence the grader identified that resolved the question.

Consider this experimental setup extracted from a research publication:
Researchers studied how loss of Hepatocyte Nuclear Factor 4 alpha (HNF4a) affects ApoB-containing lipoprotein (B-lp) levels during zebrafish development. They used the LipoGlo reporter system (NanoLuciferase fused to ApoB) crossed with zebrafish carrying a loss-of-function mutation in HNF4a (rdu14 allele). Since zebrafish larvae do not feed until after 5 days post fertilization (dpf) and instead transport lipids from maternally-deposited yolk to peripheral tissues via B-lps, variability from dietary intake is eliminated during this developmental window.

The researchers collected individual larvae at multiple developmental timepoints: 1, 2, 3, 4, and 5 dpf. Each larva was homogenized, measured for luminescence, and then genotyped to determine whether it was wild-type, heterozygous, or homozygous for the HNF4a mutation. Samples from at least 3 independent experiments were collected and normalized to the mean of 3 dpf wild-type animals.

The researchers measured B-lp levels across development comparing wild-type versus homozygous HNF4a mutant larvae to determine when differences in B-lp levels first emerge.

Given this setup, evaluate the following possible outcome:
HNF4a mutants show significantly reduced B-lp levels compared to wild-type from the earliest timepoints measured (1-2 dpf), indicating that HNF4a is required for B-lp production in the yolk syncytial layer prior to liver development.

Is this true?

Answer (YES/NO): YES